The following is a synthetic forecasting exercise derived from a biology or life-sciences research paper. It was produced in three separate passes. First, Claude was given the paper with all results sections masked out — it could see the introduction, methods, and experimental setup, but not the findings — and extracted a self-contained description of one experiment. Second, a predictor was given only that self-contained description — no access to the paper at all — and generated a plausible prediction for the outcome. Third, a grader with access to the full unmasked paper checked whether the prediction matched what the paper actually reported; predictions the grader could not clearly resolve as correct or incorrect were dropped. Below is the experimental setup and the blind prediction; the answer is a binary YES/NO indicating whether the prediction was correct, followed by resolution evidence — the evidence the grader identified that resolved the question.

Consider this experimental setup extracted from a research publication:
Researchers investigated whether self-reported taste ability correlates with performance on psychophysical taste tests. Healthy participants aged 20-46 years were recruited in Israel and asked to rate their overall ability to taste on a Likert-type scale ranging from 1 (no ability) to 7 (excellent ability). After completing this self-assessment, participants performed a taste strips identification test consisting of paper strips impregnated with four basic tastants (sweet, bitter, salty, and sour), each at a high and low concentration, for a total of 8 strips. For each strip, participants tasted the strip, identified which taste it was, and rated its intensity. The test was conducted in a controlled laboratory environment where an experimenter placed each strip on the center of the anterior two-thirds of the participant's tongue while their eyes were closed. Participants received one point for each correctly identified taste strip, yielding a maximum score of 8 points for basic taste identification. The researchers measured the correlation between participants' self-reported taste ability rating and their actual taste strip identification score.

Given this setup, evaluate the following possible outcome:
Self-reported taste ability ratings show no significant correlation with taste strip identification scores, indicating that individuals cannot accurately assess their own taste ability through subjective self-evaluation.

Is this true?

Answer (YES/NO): YES